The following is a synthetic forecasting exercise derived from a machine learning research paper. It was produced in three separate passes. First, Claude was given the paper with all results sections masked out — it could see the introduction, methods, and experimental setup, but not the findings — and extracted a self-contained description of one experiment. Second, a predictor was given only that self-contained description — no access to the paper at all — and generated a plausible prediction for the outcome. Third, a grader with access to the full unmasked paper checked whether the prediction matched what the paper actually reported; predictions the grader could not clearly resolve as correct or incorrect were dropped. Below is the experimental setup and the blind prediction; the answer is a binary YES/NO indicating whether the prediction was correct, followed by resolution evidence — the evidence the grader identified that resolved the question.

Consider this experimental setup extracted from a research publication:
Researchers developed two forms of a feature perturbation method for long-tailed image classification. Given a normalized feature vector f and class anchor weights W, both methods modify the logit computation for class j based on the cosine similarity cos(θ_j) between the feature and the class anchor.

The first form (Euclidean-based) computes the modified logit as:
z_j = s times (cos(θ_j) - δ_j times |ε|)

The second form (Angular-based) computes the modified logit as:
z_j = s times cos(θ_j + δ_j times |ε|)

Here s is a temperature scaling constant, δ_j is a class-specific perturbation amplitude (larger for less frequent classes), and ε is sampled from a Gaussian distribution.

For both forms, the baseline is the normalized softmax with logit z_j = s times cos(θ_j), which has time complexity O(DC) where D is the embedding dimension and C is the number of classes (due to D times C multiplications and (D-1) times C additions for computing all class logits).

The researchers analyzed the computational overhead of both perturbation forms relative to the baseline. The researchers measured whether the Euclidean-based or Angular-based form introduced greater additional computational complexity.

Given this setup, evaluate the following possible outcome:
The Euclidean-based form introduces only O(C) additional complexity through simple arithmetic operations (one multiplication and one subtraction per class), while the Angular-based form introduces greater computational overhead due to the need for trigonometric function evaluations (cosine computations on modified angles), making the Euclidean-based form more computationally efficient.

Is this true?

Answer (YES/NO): NO